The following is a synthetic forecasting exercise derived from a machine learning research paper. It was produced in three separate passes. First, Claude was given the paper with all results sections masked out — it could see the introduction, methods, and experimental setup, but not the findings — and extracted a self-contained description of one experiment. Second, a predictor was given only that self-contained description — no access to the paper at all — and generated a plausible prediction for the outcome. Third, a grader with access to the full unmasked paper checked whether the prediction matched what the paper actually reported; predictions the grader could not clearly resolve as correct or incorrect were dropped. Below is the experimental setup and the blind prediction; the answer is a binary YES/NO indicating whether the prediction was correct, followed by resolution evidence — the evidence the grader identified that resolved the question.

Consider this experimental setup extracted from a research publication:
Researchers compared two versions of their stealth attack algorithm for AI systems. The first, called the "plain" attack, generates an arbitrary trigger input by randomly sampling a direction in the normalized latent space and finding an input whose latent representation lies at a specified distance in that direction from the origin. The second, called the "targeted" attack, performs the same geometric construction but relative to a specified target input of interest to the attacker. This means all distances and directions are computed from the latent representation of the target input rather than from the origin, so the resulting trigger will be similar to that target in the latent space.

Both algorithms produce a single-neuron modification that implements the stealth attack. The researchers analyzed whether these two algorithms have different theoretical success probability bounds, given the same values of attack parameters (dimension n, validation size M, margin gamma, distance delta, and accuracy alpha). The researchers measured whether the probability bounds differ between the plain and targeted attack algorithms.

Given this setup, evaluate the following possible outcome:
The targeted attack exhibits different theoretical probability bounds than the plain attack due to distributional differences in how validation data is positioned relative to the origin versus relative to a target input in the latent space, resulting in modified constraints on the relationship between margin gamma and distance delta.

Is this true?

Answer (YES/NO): NO